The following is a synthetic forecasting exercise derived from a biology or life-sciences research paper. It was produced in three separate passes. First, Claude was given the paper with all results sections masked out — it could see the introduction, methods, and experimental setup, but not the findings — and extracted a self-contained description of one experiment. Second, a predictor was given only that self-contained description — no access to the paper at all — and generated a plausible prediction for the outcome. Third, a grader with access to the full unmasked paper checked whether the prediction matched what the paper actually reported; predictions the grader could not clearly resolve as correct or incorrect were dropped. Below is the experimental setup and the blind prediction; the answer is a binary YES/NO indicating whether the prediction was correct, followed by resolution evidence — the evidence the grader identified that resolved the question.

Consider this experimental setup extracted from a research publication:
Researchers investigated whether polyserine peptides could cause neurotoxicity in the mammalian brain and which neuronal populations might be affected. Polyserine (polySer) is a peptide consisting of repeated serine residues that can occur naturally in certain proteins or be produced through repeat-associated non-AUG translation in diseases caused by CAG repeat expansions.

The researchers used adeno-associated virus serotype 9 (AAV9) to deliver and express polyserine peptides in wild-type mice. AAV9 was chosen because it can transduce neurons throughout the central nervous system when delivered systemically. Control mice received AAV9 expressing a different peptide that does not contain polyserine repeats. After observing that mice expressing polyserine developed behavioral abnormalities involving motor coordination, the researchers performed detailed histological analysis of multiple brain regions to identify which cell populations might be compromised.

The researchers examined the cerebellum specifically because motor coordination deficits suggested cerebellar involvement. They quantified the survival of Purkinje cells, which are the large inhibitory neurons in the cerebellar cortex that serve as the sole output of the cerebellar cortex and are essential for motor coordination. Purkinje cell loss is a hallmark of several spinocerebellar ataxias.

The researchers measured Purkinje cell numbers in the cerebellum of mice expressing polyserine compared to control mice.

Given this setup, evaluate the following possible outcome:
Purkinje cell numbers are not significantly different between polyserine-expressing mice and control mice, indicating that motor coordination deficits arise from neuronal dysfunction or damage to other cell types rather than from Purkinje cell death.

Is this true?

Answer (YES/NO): NO